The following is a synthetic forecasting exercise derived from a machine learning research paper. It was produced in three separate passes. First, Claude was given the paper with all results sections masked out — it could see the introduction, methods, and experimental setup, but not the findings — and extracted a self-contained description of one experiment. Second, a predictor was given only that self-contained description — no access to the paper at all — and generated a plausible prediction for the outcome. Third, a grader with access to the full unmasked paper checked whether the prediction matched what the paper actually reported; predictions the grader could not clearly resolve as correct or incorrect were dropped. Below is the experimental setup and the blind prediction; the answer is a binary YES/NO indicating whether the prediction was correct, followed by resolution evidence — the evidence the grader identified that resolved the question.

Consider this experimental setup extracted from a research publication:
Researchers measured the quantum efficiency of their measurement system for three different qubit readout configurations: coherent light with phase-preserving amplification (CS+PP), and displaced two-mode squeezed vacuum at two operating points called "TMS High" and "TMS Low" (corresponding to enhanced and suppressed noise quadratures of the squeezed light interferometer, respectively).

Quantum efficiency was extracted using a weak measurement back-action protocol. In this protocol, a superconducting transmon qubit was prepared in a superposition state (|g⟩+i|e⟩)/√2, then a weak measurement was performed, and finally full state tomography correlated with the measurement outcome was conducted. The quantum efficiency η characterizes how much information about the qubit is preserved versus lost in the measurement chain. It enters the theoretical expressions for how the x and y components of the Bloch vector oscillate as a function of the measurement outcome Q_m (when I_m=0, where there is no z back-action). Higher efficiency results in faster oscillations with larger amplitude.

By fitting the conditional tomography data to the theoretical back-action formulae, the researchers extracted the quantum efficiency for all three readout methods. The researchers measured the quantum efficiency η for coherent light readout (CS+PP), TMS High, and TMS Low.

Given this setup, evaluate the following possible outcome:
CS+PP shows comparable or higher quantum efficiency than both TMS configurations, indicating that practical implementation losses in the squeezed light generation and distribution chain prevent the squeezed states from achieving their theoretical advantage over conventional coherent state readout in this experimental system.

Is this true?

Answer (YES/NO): NO